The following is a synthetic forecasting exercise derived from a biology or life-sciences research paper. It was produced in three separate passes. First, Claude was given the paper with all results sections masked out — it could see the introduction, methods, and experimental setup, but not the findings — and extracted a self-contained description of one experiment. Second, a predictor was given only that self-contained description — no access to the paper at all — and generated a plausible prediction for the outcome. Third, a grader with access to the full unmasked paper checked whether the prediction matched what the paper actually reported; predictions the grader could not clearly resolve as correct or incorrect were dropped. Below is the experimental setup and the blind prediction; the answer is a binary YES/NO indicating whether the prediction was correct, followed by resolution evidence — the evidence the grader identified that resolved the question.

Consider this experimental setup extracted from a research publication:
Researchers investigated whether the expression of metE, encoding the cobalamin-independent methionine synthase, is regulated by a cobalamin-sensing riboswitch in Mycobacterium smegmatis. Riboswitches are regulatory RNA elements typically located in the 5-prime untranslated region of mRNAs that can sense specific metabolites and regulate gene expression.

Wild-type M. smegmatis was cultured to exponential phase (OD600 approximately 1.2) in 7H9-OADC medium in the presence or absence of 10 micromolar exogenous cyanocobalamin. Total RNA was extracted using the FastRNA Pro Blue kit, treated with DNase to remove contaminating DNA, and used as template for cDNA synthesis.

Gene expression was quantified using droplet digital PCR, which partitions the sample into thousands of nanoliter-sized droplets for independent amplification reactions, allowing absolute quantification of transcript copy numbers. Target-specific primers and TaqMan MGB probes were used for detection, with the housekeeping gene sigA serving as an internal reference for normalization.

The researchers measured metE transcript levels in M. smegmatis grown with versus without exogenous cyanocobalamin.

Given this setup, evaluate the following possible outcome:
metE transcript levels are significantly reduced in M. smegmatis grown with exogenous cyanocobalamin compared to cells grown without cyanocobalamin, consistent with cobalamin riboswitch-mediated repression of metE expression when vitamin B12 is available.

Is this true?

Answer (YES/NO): NO